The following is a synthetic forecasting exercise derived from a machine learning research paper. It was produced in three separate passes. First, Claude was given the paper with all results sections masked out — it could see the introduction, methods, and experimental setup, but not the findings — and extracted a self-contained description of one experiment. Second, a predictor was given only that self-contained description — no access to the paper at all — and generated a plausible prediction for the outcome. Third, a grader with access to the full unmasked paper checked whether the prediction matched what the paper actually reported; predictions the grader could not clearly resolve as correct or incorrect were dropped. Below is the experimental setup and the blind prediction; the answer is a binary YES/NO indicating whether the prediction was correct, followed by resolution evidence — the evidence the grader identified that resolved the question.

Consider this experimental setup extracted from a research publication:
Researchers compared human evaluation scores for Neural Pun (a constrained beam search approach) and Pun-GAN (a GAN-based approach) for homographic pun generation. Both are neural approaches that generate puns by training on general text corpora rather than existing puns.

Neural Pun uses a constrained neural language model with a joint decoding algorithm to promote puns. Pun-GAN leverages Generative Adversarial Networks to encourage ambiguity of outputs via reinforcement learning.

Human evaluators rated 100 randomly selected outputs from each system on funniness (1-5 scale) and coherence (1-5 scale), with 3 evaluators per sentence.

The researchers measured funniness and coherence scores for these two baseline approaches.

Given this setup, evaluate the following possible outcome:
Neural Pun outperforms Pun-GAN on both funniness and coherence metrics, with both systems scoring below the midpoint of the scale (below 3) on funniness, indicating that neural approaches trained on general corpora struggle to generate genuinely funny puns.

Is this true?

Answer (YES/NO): NO